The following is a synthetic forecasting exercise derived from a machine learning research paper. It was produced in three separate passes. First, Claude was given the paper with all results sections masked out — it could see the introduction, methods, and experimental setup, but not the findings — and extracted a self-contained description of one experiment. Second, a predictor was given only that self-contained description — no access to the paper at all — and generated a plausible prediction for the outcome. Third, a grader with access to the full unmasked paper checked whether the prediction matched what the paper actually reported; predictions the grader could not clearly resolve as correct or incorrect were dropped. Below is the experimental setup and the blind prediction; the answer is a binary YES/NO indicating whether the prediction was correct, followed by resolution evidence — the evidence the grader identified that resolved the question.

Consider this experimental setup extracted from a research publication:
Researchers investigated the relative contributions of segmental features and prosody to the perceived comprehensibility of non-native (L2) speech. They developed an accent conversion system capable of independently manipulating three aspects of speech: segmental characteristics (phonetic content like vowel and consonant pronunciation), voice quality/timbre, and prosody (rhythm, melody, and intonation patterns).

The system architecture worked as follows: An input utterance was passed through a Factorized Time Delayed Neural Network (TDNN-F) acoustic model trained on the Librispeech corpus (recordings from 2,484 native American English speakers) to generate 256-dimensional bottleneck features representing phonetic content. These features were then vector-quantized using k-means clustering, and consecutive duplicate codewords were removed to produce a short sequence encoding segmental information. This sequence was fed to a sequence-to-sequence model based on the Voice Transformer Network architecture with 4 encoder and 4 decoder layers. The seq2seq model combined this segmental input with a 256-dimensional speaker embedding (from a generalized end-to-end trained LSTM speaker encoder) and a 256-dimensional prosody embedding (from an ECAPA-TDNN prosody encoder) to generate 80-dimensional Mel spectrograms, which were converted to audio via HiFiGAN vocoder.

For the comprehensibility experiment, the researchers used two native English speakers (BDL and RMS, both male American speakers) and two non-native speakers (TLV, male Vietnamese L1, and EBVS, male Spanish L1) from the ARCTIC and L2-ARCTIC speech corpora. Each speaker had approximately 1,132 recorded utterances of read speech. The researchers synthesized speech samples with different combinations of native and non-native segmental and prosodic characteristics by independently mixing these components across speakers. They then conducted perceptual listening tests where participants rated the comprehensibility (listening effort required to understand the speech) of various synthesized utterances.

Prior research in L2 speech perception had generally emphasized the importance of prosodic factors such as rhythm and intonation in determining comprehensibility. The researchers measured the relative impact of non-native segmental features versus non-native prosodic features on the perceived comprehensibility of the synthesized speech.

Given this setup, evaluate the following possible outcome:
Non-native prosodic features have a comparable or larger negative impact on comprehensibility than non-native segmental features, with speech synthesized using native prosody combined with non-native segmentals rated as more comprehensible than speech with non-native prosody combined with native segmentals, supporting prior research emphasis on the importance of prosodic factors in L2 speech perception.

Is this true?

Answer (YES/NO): NO